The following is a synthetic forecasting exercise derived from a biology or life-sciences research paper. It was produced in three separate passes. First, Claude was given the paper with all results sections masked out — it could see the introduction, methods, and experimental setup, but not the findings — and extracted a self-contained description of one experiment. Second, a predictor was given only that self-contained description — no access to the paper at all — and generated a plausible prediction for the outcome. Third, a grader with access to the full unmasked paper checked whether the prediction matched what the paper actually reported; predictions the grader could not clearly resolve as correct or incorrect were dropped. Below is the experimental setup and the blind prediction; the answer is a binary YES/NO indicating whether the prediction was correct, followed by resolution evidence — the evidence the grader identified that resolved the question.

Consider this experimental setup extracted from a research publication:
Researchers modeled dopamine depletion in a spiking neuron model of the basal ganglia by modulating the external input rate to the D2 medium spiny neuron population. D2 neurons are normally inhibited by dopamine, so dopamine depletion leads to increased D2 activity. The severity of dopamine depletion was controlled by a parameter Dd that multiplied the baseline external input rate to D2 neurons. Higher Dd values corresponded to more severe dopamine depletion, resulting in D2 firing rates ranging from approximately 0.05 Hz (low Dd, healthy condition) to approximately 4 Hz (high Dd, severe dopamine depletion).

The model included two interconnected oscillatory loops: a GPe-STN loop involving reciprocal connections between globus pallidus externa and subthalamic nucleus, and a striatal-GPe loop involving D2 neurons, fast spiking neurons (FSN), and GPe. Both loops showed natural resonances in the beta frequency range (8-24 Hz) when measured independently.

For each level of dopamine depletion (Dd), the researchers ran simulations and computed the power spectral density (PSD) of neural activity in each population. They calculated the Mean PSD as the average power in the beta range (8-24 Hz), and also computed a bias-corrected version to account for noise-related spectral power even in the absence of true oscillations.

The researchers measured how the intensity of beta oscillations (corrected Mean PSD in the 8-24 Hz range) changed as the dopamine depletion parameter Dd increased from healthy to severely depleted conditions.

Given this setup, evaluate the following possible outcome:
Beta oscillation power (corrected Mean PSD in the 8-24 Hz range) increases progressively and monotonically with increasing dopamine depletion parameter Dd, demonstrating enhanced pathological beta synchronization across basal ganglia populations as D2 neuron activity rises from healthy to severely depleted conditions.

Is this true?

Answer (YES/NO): NO